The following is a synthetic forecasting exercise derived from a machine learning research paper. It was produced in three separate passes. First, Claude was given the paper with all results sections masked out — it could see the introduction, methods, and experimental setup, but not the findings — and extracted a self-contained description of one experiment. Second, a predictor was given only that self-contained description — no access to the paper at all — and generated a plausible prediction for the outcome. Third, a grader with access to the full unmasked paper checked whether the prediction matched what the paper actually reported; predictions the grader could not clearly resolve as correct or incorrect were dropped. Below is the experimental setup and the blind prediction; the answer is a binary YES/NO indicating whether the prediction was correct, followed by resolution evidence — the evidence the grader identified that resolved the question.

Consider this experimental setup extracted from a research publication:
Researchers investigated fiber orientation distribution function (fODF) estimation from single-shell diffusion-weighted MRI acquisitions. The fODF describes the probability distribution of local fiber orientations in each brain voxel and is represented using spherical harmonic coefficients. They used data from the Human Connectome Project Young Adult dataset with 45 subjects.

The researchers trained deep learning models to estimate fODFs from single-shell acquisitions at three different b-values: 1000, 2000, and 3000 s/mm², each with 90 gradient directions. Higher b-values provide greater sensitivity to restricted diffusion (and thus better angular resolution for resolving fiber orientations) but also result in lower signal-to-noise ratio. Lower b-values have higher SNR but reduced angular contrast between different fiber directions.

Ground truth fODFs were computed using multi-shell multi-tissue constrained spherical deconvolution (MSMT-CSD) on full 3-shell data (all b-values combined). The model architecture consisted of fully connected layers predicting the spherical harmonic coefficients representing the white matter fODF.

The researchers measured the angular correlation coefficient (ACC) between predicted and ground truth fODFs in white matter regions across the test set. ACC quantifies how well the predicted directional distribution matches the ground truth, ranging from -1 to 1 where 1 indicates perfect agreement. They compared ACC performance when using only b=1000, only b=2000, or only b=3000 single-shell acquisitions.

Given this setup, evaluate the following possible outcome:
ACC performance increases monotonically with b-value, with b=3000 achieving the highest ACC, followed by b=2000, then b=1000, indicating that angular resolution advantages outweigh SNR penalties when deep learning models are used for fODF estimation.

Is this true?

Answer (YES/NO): NO